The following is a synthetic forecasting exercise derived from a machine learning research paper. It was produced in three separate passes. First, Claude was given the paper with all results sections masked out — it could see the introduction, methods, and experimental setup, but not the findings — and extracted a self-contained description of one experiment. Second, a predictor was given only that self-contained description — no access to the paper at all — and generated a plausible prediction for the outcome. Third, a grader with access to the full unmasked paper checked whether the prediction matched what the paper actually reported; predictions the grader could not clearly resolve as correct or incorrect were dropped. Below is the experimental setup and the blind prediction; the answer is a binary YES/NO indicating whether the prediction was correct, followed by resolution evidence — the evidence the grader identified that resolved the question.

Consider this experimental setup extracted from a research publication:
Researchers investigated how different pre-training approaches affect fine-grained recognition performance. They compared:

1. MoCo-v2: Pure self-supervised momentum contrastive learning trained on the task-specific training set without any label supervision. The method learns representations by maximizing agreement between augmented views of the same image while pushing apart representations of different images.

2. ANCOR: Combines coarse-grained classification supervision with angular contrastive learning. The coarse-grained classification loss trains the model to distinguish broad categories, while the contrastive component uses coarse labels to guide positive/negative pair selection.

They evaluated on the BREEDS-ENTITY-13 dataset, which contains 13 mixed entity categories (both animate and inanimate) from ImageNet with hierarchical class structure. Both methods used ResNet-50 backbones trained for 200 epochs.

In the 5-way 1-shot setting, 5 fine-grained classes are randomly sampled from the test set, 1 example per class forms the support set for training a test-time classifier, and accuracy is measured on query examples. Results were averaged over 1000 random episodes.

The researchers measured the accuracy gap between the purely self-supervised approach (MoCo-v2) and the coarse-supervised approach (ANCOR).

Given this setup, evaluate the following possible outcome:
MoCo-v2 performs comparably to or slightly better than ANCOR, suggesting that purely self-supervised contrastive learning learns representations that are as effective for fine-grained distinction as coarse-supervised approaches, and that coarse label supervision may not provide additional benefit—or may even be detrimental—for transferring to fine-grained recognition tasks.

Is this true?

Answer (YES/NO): NO